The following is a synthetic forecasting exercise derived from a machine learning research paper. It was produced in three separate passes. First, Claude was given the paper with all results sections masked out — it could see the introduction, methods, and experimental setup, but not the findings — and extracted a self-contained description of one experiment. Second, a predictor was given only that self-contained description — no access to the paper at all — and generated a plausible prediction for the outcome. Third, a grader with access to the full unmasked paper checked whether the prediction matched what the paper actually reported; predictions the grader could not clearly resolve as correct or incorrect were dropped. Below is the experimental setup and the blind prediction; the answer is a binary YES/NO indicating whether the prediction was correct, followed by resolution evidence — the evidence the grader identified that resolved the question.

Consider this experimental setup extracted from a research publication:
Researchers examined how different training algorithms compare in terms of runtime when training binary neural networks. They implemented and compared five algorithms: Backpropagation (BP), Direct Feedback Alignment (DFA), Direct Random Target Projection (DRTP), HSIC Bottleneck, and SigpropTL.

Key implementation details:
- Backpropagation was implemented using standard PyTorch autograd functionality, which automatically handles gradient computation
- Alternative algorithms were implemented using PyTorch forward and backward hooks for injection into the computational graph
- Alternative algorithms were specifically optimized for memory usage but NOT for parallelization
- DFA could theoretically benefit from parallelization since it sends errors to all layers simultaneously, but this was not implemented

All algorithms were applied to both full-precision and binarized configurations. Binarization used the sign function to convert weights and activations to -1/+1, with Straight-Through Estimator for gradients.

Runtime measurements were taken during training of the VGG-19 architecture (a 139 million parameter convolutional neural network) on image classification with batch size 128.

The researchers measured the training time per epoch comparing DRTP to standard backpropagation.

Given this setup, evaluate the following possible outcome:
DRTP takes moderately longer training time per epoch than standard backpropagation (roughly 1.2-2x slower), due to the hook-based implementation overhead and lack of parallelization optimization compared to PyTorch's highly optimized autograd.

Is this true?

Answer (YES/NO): YES